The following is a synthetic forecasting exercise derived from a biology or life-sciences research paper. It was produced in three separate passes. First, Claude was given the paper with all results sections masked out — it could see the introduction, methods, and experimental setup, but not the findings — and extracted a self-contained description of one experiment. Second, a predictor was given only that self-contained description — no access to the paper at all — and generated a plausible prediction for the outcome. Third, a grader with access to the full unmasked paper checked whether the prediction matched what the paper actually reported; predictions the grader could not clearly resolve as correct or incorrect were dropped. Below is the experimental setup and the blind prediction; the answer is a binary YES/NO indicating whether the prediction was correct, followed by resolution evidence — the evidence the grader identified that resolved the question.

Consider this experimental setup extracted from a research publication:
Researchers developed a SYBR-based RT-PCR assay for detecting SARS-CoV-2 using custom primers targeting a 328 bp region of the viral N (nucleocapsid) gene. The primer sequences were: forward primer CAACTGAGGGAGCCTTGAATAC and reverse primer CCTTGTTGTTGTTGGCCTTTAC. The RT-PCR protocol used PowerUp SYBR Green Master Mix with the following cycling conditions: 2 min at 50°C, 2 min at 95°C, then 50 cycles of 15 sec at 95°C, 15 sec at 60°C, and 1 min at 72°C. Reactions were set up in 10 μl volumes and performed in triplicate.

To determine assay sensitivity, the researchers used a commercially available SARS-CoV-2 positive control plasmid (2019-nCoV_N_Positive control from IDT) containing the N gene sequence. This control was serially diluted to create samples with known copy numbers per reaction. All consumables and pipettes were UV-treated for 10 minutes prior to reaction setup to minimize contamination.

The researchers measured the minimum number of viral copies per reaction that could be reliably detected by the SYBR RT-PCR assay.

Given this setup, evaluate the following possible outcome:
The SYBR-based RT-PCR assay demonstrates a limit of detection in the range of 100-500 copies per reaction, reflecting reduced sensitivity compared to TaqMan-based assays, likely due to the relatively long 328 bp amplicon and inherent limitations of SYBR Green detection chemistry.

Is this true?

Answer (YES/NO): NO